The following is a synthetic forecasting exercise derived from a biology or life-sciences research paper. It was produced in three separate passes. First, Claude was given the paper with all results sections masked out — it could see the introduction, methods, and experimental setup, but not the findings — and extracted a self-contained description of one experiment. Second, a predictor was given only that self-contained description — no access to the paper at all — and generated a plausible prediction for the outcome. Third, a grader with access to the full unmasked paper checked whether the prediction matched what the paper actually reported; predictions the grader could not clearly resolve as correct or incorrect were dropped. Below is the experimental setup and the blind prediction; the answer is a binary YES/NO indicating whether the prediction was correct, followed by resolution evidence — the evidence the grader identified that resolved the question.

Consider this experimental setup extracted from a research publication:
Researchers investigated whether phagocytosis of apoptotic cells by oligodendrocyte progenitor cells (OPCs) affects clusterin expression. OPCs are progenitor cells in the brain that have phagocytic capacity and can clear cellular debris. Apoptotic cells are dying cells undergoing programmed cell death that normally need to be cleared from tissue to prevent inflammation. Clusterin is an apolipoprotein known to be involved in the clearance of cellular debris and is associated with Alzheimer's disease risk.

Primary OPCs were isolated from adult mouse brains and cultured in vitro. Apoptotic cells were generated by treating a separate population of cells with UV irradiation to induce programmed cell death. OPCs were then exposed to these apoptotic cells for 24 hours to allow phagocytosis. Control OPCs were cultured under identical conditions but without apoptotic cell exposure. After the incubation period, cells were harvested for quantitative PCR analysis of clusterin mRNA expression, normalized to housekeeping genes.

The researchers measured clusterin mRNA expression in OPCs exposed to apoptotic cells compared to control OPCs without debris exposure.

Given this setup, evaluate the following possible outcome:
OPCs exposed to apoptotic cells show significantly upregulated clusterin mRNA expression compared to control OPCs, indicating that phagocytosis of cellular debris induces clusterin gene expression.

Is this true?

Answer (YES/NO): YES